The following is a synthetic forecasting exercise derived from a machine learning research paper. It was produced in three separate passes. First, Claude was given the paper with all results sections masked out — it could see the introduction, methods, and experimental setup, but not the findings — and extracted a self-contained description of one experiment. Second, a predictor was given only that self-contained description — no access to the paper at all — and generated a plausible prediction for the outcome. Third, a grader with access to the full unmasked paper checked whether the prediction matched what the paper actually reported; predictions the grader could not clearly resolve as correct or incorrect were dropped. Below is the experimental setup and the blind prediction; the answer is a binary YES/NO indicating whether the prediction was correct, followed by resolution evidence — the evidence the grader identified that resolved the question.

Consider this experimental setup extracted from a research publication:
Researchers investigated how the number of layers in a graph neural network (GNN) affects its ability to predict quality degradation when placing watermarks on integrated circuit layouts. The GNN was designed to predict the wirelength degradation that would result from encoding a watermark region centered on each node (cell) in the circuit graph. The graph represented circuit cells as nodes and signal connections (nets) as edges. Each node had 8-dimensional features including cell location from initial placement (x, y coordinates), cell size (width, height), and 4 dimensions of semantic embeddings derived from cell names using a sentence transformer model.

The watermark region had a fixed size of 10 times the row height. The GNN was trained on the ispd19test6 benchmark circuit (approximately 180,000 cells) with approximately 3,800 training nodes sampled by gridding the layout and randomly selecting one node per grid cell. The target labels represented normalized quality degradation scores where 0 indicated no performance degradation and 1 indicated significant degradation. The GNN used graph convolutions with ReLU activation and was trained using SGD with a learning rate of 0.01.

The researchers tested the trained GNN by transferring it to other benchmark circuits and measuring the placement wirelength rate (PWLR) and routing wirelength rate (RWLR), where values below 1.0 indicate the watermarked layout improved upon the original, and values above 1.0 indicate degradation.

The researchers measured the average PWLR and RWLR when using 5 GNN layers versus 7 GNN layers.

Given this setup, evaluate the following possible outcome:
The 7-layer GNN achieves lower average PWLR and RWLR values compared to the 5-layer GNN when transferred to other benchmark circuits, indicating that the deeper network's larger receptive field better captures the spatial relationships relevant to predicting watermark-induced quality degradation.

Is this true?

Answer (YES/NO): YES